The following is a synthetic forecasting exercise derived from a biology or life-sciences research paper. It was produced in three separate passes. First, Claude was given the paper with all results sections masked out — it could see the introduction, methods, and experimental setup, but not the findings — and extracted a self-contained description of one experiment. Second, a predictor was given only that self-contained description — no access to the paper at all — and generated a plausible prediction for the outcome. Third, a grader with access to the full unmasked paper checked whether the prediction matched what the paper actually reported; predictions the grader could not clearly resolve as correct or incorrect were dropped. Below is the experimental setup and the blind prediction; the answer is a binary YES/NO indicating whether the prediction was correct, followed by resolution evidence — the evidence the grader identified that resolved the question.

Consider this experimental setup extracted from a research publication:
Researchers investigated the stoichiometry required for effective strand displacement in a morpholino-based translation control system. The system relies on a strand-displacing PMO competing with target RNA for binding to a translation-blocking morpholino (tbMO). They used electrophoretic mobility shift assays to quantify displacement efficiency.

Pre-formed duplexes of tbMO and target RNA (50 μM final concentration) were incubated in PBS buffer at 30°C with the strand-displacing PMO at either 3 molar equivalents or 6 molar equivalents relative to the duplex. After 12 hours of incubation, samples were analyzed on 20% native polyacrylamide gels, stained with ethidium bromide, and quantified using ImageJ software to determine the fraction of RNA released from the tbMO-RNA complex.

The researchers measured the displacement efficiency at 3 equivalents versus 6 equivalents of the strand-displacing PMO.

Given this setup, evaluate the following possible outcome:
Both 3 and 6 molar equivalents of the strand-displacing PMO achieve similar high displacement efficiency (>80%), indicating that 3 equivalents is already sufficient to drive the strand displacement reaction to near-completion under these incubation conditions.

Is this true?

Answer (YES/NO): NO